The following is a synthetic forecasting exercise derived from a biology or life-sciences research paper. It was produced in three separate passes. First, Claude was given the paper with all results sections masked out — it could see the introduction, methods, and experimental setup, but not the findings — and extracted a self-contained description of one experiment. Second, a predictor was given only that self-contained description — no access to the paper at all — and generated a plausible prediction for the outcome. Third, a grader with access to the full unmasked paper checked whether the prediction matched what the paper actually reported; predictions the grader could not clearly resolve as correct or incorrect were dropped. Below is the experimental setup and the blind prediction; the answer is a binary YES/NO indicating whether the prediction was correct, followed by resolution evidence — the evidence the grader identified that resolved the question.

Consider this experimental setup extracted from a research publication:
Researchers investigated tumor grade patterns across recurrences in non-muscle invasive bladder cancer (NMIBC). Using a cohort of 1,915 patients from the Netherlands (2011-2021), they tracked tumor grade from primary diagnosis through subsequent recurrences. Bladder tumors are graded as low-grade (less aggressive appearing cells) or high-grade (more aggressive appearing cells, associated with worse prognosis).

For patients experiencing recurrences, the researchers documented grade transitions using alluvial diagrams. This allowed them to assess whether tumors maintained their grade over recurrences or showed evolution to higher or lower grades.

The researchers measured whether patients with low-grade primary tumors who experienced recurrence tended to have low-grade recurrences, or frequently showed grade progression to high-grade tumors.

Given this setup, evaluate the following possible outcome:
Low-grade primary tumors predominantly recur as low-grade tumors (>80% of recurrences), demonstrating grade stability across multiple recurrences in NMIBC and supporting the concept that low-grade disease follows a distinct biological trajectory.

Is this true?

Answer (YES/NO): YES